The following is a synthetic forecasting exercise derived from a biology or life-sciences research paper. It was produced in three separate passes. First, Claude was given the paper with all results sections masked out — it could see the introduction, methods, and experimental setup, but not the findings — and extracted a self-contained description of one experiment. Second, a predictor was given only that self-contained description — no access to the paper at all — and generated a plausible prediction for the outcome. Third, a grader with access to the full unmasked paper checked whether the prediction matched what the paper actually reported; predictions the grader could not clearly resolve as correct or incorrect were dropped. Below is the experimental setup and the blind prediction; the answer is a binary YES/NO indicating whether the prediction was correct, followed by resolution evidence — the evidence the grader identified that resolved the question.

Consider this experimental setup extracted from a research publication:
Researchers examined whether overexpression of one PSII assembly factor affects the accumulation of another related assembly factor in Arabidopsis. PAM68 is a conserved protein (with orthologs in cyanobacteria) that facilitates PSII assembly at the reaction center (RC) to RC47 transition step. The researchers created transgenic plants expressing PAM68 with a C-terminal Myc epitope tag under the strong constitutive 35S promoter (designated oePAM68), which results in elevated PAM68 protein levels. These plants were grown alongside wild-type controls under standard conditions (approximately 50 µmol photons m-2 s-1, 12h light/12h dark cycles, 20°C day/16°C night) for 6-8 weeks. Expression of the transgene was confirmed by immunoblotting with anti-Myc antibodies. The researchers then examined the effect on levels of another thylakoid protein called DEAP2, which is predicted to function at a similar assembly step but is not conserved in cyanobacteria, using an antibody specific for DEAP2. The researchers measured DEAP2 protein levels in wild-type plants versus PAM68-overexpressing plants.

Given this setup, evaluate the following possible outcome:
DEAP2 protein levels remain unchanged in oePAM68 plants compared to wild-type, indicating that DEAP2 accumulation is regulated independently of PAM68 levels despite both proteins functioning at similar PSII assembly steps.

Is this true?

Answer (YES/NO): NO